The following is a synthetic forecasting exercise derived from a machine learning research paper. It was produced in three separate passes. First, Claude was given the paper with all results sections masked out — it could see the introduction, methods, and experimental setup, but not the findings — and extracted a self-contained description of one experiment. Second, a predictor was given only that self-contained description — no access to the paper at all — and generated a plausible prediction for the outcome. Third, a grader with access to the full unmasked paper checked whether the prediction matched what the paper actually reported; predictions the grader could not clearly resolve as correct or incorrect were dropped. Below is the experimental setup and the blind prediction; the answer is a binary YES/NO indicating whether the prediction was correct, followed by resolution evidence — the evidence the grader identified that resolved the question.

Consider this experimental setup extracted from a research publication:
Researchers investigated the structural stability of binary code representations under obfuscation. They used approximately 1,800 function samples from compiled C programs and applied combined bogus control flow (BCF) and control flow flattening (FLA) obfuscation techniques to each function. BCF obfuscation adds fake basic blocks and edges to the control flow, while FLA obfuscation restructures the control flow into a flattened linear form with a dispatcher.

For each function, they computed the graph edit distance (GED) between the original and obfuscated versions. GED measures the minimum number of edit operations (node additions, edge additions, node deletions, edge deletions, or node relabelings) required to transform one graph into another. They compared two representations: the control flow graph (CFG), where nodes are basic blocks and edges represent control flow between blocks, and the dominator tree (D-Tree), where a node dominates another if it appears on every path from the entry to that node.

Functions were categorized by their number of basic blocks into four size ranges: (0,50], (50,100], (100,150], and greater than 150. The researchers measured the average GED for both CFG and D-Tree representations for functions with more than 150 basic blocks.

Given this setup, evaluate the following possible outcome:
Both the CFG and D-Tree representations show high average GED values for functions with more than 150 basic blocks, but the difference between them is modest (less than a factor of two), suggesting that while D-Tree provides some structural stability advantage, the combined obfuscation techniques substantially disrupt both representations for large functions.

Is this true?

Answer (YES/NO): YES